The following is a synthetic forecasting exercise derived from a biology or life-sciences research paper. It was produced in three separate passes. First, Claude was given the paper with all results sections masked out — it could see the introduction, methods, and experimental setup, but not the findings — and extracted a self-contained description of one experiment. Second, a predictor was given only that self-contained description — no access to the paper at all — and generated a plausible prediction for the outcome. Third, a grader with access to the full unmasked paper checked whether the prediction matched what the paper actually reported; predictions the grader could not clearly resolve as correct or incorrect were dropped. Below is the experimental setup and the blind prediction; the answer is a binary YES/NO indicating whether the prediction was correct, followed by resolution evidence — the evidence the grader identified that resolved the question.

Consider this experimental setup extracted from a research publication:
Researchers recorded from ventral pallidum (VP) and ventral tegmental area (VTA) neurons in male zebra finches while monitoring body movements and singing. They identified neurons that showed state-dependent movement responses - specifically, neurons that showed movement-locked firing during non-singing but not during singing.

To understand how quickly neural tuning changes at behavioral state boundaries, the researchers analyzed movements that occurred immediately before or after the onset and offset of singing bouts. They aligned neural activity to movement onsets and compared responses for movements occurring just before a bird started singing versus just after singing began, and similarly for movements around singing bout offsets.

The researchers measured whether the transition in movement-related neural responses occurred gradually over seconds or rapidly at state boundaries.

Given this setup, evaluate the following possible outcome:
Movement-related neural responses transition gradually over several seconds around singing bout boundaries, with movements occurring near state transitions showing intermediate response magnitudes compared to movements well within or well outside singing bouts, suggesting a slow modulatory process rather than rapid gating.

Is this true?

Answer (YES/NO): NO